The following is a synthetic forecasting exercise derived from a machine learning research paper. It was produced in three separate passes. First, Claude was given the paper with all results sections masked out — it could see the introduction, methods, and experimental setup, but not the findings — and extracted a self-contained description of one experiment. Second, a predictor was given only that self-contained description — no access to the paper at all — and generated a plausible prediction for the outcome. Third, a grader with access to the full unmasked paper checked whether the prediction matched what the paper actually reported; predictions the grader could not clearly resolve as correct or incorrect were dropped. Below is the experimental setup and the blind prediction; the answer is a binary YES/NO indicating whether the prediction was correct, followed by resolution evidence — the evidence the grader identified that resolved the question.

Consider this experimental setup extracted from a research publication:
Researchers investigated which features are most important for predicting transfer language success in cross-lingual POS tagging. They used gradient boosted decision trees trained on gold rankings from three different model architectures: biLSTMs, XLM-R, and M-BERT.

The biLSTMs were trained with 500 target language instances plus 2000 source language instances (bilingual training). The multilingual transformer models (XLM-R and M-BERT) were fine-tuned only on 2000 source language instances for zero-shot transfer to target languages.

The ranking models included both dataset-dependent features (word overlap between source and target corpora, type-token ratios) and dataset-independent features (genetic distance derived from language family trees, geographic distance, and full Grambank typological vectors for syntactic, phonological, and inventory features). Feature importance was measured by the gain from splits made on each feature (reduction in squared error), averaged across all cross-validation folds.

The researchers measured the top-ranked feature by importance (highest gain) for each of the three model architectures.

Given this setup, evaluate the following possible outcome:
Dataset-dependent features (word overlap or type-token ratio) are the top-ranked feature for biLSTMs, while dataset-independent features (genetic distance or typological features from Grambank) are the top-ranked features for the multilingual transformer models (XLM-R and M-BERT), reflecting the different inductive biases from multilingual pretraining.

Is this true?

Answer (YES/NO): YES